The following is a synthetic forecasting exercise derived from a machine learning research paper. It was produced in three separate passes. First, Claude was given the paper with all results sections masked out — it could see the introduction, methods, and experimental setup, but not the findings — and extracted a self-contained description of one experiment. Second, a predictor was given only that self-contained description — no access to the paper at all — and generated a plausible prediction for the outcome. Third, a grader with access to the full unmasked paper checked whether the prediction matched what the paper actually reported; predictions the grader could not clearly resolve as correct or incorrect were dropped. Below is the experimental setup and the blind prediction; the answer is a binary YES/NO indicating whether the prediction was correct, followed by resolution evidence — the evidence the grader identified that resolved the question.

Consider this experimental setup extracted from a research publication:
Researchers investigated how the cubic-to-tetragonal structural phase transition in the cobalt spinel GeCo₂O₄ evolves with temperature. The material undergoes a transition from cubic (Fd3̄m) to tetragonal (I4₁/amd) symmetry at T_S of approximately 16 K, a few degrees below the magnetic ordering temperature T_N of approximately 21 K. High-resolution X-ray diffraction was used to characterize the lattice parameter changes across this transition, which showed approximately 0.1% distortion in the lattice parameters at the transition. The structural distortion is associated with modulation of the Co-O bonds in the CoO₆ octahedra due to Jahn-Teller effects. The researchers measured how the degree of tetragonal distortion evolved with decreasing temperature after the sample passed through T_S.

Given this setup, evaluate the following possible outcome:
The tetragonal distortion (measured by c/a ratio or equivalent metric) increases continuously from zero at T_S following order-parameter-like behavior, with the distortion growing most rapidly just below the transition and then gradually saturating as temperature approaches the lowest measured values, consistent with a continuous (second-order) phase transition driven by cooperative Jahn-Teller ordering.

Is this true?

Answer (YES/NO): NO